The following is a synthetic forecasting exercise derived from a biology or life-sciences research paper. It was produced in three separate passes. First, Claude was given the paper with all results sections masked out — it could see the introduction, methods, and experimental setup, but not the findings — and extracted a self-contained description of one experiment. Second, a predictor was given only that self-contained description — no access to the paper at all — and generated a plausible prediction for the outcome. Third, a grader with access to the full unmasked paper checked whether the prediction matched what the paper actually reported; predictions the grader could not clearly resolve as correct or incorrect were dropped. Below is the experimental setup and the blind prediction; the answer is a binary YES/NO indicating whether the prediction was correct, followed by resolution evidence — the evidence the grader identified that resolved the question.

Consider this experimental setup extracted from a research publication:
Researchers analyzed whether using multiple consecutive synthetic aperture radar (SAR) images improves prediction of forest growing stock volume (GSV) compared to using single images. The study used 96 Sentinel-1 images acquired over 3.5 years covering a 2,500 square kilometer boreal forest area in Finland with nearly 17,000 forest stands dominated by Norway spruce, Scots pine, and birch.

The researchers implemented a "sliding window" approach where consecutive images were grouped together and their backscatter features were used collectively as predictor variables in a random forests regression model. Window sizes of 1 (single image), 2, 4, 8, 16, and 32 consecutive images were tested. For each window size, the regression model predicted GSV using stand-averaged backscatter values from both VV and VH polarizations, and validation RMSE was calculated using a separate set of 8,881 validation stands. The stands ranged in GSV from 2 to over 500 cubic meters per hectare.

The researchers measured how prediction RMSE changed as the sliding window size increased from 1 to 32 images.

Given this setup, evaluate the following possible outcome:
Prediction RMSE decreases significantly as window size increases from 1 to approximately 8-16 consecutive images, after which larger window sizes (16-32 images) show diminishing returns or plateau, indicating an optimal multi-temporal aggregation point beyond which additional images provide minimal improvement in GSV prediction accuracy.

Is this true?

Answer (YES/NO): YES